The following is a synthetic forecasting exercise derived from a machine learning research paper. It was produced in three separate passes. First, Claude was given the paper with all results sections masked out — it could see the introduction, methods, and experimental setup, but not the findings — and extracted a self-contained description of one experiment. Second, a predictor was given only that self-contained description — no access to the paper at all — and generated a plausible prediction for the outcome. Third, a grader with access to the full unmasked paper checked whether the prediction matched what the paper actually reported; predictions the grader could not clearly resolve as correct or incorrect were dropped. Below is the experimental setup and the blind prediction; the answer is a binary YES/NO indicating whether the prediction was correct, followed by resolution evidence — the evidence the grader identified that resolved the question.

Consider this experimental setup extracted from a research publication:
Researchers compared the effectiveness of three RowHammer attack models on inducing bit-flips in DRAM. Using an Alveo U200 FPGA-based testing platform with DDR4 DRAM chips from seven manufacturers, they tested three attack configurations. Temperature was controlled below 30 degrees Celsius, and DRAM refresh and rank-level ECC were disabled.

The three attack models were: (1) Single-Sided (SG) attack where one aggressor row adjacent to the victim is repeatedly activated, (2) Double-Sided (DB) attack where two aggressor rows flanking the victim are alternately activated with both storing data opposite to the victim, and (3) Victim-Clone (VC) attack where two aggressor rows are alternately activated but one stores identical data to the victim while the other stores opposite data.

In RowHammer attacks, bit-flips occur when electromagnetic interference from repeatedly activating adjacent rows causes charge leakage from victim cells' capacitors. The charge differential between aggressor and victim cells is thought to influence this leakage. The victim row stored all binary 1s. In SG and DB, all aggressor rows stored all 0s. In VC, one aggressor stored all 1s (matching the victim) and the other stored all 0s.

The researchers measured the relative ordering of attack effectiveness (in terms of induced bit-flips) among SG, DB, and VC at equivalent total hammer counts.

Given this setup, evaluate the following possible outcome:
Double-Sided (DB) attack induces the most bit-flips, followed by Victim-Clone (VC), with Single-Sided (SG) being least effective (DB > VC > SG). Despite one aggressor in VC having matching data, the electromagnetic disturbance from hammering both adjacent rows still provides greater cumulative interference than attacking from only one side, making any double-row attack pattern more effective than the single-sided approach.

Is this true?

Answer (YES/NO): YES